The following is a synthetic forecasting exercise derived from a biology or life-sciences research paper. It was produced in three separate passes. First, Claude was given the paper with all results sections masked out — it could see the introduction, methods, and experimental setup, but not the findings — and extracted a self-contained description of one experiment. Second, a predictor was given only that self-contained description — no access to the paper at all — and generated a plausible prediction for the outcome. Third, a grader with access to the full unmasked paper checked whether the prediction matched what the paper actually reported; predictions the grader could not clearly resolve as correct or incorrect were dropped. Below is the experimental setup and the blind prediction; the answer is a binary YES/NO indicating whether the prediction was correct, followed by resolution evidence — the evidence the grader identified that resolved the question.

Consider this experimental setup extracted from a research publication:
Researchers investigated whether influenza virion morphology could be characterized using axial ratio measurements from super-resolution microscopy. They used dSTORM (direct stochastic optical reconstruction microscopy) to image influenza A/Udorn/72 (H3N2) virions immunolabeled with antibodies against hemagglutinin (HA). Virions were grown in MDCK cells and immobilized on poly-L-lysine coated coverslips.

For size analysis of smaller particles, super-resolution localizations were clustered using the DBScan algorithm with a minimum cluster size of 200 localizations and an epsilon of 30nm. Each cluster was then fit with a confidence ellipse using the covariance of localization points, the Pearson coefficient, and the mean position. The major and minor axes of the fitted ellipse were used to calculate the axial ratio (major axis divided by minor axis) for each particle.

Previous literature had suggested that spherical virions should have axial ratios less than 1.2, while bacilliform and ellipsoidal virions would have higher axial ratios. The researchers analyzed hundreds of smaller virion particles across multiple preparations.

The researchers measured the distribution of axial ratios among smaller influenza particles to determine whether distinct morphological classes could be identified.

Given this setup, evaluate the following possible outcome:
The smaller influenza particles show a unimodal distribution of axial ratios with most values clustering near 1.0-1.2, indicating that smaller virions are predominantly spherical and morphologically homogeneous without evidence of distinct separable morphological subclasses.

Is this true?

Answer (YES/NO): NO